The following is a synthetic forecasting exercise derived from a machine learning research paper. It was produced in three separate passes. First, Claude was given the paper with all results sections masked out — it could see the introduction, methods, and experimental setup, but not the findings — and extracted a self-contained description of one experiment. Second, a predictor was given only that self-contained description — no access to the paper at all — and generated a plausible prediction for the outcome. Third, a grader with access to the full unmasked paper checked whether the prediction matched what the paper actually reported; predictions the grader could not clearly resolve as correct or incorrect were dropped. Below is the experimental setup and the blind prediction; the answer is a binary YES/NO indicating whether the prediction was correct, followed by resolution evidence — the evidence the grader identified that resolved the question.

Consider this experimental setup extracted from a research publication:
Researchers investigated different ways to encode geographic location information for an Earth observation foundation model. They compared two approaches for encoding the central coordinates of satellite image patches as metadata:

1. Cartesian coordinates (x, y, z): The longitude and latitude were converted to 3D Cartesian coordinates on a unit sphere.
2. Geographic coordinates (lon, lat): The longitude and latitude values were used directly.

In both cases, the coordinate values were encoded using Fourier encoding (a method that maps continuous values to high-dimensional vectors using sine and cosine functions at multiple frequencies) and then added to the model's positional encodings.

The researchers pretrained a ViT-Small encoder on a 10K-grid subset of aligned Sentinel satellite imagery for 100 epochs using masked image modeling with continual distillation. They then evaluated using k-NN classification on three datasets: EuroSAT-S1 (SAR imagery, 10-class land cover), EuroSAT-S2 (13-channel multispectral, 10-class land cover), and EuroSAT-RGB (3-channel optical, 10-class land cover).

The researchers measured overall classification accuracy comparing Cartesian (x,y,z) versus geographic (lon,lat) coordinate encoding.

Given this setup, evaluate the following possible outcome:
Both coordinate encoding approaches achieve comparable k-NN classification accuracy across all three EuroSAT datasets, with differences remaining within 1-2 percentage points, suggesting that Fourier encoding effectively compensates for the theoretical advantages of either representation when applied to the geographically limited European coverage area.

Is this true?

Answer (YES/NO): NO